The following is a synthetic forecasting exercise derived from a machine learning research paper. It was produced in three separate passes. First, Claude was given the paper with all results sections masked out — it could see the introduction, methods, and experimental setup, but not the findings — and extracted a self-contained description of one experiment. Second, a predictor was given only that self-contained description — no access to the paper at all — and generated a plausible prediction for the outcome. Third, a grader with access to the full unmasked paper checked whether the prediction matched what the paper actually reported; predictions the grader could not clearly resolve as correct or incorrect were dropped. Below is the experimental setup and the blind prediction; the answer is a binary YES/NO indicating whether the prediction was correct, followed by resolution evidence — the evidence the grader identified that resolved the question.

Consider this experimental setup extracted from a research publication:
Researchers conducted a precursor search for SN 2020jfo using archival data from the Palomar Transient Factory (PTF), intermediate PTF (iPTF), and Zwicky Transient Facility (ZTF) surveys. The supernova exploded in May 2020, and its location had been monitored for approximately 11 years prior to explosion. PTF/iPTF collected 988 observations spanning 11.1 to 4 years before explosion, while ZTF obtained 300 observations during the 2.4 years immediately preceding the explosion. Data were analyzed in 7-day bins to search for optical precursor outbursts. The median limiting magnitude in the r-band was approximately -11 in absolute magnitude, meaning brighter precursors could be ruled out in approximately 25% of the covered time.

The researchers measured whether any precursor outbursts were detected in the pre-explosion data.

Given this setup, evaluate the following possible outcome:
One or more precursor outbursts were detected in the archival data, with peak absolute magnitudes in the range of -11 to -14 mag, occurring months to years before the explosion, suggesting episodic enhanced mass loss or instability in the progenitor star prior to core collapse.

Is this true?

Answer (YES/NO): NO